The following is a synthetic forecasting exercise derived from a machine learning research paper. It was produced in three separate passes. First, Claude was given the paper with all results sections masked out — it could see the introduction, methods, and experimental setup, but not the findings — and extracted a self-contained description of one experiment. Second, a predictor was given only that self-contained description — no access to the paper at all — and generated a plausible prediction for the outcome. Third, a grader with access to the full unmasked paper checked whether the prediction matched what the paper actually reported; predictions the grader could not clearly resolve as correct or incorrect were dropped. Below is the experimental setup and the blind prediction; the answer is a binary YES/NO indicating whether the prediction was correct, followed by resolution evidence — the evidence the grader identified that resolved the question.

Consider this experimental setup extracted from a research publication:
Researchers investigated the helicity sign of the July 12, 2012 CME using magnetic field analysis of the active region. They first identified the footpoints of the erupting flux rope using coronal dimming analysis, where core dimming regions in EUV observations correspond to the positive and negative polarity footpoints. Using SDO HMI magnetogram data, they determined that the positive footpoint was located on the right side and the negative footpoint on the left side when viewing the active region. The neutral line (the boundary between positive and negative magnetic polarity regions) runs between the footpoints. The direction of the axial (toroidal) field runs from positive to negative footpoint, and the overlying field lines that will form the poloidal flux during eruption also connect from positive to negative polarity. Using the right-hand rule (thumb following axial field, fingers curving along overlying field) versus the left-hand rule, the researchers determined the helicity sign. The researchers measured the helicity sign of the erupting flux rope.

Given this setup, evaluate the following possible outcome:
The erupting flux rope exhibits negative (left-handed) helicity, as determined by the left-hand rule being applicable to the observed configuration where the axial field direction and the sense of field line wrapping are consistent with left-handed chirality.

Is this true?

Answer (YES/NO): NO